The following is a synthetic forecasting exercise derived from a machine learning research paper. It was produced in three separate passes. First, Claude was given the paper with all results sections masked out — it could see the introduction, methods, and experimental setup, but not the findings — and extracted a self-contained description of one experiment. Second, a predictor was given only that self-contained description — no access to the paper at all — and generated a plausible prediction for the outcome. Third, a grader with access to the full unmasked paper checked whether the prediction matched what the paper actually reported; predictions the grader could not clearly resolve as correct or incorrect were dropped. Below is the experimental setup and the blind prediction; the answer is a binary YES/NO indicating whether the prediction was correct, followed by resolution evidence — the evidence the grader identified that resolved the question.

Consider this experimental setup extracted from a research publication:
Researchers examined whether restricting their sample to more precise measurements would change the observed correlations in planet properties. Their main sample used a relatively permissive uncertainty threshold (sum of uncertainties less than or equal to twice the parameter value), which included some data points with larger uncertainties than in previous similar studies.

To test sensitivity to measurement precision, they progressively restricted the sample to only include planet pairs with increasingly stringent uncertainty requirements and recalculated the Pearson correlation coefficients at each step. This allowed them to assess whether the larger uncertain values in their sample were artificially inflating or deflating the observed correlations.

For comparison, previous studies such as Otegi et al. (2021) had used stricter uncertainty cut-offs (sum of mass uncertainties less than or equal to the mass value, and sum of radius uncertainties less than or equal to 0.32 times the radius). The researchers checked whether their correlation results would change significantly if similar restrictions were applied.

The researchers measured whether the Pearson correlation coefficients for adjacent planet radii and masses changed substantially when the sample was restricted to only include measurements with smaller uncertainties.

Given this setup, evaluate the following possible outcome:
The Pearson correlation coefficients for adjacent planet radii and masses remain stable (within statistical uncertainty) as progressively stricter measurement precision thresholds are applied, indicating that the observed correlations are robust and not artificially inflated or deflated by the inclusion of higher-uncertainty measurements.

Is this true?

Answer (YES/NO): YES